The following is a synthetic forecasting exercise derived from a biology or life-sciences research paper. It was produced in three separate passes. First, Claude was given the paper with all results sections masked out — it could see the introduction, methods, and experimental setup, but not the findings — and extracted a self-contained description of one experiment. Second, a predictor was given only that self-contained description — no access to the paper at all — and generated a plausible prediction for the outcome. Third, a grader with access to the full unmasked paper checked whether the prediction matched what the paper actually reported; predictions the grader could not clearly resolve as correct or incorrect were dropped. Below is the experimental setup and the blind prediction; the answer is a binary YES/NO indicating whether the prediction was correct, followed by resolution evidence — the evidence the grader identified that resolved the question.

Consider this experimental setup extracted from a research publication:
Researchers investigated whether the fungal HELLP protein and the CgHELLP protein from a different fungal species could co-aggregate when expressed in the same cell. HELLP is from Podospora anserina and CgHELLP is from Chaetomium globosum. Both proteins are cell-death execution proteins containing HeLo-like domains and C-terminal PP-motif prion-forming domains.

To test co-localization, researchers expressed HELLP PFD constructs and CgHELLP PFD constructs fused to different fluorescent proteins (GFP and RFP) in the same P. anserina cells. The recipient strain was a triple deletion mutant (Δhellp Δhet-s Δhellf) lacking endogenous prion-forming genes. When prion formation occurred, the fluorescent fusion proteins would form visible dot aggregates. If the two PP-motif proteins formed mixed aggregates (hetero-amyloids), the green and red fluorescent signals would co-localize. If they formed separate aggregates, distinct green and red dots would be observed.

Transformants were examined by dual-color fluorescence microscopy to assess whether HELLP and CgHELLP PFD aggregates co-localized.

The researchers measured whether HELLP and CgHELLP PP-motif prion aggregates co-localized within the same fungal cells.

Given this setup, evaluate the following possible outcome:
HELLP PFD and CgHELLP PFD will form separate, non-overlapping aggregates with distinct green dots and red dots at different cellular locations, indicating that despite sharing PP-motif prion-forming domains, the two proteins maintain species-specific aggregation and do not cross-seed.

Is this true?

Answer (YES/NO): NO